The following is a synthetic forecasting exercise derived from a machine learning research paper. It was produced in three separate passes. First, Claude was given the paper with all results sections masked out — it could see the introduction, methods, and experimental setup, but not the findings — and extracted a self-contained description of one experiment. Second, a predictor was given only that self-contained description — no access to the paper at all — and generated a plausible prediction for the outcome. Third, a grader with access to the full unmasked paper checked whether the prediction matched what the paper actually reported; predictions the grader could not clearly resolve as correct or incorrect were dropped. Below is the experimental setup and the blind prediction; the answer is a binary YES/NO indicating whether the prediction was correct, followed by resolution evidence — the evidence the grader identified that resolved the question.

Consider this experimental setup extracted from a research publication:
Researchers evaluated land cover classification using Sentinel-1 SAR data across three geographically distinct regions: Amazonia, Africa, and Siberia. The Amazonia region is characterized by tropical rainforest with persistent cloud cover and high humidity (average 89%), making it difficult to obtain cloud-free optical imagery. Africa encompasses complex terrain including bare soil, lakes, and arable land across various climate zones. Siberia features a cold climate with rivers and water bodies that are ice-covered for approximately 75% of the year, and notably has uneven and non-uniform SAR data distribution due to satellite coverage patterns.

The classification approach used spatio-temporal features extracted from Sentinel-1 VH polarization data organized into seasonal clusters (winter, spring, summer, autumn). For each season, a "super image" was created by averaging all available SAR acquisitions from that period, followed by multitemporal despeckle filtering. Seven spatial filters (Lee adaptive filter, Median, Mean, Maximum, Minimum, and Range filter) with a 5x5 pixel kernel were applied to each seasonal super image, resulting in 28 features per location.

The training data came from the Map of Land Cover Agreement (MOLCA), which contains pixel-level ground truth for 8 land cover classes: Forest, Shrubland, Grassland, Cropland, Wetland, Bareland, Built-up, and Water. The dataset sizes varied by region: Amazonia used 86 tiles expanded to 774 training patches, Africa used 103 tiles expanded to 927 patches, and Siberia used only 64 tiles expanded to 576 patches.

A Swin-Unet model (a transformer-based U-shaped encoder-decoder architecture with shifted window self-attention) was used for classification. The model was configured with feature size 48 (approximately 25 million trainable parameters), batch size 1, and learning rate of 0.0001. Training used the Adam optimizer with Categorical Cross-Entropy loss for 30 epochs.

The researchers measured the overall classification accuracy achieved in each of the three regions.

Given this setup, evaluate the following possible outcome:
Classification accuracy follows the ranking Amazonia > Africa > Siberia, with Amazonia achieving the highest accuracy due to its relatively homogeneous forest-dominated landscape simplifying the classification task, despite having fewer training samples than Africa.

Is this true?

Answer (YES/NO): NO